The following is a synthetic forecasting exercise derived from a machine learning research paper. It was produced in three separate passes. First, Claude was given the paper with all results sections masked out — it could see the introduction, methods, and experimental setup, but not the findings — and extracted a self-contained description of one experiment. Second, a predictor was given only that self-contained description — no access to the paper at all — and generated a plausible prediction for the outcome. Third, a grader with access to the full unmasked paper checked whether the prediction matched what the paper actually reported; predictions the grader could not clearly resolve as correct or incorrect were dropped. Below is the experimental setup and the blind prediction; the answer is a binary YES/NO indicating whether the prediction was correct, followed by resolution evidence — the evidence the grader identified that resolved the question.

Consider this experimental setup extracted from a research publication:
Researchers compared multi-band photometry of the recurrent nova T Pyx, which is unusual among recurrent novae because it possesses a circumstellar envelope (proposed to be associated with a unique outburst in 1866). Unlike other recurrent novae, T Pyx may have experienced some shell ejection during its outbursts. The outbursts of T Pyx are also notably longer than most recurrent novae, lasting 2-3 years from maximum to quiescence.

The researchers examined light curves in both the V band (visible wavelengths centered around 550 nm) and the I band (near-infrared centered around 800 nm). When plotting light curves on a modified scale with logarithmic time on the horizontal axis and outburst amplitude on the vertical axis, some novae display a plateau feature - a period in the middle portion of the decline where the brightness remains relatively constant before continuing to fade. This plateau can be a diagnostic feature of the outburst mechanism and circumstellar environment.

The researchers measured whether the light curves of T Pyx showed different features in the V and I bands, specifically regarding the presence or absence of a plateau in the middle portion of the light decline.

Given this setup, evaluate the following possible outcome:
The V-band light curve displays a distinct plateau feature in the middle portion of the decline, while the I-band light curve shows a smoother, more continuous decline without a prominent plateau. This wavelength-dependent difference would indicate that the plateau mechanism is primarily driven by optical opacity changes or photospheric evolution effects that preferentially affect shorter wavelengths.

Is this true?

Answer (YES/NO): YES